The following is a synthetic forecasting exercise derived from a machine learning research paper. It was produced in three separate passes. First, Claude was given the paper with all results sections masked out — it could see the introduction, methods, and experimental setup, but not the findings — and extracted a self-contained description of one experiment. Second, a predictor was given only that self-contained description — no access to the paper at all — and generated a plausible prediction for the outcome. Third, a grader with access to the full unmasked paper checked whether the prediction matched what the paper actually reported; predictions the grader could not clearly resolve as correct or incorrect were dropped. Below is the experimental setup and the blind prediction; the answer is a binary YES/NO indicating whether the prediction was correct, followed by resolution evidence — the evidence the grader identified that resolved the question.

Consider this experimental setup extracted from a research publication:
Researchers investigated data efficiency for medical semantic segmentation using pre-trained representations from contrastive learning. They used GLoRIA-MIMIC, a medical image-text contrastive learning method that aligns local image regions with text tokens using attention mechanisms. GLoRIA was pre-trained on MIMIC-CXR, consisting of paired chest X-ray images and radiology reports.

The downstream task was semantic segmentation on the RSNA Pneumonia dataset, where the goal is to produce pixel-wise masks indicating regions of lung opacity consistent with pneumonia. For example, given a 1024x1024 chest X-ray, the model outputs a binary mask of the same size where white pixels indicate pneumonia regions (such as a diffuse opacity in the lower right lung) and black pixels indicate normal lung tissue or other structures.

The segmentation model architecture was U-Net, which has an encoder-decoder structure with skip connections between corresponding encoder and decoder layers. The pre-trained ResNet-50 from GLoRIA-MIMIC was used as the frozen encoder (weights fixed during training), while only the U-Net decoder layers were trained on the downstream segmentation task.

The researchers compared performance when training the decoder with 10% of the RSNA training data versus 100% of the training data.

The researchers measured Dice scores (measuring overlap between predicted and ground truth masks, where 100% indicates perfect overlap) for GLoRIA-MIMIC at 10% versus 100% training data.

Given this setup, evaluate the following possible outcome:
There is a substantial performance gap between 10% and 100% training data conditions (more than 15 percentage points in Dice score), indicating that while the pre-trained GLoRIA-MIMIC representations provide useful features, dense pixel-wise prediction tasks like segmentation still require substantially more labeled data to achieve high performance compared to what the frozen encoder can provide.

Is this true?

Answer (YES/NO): NO